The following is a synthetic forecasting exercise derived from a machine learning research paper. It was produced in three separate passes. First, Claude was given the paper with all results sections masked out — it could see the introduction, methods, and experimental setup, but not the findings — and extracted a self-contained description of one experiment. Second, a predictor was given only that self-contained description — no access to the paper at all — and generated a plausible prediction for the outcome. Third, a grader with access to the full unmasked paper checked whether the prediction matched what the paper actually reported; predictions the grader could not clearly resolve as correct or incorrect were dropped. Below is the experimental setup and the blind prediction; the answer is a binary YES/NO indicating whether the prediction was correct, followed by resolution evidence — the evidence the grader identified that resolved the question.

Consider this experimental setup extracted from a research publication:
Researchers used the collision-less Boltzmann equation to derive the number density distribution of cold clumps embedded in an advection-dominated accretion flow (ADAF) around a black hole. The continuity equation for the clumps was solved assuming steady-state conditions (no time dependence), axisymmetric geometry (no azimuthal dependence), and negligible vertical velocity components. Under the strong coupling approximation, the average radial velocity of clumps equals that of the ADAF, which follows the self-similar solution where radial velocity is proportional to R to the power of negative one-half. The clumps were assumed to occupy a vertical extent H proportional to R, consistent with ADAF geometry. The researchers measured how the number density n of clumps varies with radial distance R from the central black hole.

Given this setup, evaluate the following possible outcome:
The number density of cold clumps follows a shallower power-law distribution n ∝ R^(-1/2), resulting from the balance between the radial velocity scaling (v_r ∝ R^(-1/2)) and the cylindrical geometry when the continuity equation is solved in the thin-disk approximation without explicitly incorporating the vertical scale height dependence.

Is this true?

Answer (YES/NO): NO